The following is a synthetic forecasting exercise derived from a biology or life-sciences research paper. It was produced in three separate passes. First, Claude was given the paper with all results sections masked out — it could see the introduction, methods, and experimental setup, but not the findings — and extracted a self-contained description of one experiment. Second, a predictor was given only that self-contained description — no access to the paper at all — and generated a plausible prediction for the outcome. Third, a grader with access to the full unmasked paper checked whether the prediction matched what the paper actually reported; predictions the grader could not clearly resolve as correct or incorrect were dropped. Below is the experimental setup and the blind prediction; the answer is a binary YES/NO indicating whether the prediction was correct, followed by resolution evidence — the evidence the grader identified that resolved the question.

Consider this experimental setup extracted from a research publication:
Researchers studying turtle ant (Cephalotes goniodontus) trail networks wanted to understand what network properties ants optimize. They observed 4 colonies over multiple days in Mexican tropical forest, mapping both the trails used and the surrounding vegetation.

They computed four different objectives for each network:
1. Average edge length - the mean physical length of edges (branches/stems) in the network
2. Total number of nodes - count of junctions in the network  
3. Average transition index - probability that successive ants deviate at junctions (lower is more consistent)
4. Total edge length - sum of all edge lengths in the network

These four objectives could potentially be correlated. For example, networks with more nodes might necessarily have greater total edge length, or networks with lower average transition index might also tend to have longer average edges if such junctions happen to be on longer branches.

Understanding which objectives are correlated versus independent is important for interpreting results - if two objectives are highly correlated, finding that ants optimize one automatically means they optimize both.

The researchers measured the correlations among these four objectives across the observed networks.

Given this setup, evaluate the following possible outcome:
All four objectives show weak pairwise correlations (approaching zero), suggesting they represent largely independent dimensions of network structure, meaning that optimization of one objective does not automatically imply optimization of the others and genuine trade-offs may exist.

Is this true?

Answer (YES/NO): NO